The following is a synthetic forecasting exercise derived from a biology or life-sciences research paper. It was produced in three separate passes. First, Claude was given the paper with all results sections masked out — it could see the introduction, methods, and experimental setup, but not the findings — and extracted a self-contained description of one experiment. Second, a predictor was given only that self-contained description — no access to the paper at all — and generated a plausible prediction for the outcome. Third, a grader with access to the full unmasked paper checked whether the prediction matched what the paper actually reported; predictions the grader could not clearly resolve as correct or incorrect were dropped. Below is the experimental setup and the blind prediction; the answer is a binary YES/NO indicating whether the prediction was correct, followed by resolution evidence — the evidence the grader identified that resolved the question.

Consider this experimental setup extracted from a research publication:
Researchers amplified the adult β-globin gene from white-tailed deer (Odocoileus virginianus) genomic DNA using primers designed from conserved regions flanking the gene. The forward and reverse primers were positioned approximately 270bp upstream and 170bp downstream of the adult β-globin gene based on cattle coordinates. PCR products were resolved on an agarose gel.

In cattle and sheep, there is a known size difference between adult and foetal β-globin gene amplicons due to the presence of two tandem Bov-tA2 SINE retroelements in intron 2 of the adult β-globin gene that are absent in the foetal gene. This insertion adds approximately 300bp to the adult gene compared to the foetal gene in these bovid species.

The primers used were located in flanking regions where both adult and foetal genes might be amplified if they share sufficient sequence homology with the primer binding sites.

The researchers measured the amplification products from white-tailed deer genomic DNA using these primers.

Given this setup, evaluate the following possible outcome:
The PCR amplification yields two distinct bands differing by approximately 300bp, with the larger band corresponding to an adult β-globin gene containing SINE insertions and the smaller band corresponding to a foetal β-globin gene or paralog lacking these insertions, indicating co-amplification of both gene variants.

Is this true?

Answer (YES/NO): YES